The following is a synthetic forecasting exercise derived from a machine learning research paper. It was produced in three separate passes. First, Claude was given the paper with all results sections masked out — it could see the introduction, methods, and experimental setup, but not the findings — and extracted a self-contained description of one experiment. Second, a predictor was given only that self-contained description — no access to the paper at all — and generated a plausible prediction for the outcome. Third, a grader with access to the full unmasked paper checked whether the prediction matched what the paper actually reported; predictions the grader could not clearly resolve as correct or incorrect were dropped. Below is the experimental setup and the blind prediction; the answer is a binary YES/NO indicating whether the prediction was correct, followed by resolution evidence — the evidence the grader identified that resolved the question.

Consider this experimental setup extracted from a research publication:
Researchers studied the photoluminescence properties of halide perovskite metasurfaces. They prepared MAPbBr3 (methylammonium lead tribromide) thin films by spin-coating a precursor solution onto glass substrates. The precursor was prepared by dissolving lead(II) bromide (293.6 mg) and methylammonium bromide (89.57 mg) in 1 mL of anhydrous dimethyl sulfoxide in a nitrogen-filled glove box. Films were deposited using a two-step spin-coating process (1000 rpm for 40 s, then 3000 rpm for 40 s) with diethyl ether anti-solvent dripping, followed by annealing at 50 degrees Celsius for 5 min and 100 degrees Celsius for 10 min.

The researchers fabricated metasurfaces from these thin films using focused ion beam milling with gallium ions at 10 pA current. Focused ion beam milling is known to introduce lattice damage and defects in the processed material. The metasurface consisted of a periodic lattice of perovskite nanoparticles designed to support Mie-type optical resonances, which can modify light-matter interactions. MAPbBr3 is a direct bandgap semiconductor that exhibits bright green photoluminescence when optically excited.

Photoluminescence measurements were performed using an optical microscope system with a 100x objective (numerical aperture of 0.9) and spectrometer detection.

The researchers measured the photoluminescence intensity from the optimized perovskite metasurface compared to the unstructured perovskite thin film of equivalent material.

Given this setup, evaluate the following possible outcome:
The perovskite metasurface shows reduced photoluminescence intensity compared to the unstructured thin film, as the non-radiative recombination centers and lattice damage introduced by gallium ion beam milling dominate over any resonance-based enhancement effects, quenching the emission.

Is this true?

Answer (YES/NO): NO